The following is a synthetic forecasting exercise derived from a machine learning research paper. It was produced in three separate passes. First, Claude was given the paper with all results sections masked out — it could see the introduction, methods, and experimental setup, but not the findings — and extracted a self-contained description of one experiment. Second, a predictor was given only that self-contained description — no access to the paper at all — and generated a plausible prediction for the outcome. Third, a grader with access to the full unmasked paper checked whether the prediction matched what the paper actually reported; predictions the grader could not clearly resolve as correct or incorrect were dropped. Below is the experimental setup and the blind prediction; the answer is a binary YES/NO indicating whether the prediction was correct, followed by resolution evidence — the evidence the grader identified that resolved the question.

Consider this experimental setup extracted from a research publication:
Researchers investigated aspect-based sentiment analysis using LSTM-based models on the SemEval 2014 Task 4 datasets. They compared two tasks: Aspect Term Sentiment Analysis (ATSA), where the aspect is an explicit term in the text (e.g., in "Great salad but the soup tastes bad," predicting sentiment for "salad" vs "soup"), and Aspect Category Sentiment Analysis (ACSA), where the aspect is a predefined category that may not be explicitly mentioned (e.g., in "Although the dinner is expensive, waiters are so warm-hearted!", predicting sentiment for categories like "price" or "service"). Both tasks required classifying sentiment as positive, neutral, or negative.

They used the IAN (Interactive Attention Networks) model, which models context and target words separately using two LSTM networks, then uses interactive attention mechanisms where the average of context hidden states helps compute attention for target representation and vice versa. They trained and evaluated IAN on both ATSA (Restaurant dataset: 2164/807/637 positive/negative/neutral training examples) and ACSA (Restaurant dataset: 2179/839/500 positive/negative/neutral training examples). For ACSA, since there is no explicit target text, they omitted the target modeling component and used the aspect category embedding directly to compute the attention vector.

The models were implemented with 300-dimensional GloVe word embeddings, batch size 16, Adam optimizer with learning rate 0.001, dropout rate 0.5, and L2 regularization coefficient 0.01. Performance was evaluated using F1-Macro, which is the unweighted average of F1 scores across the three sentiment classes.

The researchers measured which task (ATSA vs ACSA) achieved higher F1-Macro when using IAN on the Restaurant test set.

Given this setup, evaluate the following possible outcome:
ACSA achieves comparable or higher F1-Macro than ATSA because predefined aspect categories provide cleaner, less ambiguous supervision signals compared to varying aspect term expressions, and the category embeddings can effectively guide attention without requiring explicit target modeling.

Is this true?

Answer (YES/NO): YES